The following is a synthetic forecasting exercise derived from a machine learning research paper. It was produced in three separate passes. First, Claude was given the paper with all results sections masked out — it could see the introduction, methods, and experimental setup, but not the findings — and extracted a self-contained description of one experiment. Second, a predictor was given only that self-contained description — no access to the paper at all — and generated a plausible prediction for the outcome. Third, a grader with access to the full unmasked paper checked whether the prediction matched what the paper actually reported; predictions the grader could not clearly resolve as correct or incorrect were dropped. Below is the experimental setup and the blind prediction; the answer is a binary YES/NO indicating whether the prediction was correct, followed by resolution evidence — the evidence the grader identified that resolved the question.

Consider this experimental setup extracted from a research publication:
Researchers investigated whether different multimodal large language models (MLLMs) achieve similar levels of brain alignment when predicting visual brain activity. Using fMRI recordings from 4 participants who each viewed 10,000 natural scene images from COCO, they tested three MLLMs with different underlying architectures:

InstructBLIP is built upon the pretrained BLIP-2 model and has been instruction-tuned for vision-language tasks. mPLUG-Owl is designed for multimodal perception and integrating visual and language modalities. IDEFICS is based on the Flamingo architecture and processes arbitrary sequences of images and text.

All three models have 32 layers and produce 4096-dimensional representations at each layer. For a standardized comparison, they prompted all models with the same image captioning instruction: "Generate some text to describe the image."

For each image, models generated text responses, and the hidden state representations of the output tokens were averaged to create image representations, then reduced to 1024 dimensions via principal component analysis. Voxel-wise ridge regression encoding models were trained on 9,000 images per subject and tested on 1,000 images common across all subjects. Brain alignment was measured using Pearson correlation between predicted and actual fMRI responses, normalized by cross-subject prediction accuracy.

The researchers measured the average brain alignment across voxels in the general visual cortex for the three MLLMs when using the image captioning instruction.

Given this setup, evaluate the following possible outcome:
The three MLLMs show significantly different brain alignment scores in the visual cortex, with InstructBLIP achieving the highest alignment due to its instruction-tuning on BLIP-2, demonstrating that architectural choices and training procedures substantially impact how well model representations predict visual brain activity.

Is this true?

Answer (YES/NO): NO